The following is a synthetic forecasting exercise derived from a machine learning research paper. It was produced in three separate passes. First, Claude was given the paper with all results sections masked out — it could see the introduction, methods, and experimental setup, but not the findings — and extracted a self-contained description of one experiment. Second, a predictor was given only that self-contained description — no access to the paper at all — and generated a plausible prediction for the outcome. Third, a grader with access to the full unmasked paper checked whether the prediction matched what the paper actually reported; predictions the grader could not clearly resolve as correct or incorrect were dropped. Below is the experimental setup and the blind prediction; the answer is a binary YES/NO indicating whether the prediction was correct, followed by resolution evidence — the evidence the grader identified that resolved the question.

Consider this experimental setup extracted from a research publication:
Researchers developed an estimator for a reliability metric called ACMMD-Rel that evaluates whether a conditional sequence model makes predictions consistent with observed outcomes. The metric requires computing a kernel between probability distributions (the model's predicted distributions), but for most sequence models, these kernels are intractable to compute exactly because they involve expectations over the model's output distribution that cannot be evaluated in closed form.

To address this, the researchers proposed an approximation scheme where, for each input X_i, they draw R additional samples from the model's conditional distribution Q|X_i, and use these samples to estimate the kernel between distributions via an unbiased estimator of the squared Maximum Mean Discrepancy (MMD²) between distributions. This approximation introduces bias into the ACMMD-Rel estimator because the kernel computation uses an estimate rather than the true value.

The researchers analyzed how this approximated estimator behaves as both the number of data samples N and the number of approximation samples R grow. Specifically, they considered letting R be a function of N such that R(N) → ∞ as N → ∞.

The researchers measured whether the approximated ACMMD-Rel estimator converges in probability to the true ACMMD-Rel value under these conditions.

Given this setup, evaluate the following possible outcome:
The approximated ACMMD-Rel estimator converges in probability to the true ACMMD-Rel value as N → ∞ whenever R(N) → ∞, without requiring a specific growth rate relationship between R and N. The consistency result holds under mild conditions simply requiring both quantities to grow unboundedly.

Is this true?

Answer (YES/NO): YES